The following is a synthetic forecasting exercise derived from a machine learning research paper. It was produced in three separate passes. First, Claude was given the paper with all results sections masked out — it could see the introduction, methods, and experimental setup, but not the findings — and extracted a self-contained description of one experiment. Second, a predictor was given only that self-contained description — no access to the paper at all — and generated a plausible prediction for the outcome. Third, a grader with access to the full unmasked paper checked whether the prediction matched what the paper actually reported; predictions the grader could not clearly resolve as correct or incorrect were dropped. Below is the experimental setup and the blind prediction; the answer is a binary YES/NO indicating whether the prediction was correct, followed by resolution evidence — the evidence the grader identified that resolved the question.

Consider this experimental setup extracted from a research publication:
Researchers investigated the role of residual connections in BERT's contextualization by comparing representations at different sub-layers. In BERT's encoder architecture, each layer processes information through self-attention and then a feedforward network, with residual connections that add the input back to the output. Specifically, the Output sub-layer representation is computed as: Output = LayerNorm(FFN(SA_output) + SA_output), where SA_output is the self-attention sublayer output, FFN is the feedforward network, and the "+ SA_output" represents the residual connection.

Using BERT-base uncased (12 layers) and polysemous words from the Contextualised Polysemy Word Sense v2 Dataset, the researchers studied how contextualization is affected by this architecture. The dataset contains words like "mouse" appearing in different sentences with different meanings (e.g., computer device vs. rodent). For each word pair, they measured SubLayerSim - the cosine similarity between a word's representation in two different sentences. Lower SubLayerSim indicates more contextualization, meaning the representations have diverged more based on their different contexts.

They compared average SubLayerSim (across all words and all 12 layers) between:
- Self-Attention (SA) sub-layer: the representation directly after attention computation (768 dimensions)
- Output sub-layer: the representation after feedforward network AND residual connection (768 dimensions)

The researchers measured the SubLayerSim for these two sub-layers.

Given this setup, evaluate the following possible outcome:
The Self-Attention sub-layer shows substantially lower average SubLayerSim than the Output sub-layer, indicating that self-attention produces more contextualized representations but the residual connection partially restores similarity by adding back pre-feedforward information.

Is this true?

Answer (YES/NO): YES